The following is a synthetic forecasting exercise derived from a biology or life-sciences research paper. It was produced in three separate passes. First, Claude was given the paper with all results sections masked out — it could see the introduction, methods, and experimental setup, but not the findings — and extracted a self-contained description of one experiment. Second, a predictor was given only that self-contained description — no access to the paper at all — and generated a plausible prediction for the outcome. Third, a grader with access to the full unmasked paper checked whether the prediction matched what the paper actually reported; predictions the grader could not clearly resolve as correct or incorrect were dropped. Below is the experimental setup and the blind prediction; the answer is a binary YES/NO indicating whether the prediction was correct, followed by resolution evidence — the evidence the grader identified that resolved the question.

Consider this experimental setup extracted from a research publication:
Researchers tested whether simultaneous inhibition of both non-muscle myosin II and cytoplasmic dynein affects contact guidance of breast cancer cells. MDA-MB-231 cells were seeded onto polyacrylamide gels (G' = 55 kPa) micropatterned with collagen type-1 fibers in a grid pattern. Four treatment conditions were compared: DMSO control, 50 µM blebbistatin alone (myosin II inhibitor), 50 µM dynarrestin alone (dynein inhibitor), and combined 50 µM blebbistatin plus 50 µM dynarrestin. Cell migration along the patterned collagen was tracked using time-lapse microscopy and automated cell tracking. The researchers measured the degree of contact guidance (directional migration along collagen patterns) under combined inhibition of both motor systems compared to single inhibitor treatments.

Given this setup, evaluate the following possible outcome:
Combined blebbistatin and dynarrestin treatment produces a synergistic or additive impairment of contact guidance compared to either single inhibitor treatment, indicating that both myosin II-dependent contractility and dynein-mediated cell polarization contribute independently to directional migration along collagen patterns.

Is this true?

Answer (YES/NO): NO